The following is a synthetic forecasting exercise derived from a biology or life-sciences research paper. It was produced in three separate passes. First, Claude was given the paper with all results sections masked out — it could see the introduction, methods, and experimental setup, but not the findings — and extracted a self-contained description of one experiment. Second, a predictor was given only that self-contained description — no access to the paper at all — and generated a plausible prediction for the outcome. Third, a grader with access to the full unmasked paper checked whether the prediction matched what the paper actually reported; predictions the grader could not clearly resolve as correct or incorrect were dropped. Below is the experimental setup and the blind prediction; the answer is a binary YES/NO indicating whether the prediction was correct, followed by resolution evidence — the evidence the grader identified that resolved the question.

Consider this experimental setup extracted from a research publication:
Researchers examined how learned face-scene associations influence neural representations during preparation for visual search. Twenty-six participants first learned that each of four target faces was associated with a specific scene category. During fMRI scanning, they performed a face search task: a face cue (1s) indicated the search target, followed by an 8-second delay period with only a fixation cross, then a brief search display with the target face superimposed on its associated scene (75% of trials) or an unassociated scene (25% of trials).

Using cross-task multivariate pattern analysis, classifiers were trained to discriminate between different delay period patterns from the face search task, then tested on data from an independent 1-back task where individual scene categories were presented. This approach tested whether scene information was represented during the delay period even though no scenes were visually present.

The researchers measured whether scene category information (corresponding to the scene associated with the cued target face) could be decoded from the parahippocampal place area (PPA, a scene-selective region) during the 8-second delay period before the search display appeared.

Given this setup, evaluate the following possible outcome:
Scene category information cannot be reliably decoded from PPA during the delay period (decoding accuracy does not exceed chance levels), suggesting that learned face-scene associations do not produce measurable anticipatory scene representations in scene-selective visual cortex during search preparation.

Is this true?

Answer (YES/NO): NO